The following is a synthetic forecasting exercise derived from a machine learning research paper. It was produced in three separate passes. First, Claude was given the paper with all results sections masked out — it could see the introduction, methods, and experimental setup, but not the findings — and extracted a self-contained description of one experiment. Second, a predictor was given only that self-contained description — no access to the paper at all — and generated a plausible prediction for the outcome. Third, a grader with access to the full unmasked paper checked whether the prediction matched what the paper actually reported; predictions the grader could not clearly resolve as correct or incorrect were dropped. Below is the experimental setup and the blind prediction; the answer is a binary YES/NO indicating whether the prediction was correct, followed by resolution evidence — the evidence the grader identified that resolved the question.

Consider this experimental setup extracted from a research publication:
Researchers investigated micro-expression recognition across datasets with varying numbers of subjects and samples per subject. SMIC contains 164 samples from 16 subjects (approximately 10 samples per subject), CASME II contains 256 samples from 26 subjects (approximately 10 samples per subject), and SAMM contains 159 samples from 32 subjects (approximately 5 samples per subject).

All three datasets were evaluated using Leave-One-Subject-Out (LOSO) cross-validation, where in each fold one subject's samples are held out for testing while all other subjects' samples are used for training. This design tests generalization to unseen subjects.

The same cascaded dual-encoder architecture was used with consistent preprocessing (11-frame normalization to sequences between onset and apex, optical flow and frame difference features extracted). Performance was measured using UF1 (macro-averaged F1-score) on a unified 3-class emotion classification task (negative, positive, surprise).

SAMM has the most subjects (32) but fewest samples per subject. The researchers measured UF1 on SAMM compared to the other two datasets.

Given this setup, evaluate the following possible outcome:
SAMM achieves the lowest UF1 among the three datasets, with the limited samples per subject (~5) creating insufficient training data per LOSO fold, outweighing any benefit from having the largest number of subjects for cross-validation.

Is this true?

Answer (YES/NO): YES